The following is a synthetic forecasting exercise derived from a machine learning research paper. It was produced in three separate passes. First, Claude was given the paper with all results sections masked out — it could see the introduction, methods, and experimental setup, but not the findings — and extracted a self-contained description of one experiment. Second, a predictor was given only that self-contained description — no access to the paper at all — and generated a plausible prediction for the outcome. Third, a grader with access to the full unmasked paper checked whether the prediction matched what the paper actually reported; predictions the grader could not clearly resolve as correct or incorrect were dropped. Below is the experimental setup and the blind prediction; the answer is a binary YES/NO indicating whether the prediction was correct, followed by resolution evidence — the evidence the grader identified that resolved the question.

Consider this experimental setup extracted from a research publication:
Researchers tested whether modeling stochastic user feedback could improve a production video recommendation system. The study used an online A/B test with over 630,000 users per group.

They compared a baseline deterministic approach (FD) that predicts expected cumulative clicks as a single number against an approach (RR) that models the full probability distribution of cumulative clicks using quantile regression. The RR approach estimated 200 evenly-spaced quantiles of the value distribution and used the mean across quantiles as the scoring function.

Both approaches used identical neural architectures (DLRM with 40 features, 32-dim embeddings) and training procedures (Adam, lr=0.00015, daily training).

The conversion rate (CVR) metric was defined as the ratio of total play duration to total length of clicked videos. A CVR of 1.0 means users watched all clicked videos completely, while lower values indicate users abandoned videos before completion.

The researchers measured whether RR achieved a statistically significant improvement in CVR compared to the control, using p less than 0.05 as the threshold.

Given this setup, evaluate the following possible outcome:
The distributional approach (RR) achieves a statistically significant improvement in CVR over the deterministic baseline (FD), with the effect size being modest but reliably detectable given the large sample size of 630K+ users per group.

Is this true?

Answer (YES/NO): YES